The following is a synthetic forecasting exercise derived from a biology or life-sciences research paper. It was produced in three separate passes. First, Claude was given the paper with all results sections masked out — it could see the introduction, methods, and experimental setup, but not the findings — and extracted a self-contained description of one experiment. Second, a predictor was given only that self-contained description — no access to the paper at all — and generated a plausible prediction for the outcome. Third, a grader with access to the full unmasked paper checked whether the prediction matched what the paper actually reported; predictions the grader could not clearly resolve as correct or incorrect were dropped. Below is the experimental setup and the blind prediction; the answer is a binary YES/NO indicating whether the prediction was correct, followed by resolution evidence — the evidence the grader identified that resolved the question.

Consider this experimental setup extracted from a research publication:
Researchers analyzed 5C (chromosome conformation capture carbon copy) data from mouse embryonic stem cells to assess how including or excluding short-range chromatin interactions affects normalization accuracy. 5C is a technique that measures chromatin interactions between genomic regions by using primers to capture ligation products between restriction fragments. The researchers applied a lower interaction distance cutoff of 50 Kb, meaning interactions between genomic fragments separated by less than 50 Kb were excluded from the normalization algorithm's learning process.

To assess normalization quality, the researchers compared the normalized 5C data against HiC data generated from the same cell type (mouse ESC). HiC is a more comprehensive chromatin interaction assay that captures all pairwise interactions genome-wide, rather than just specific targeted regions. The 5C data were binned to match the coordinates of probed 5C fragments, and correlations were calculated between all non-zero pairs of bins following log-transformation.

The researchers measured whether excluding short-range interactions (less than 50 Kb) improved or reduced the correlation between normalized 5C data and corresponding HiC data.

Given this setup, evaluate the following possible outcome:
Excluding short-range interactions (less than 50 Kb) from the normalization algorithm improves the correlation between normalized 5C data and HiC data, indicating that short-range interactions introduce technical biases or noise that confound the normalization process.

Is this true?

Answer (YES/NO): NO